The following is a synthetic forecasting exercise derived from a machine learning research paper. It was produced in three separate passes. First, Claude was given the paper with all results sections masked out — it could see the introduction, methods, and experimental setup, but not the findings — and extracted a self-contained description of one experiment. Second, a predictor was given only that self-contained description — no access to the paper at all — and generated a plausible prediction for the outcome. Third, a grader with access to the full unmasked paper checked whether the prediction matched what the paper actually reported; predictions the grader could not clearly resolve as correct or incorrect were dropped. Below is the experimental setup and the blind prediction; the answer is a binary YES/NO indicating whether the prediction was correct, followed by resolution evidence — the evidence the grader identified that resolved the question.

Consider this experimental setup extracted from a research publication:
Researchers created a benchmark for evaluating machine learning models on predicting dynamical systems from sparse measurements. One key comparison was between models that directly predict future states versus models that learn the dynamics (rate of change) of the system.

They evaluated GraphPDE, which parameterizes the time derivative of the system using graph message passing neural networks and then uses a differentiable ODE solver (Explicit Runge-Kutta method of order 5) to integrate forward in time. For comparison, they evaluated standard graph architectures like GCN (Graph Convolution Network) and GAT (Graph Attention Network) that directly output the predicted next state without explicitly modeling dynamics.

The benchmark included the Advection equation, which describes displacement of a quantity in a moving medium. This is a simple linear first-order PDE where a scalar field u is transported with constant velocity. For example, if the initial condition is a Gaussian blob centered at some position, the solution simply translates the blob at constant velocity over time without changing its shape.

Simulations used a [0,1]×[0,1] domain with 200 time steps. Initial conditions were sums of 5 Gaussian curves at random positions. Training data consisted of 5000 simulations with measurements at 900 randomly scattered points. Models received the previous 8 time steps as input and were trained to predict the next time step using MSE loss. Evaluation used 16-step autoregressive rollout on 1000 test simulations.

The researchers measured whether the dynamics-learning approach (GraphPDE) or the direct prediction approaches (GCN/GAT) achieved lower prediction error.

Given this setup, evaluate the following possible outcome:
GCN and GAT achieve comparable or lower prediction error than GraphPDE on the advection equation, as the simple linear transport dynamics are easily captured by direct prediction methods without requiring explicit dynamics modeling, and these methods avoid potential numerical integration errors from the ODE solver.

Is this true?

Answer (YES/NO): NO